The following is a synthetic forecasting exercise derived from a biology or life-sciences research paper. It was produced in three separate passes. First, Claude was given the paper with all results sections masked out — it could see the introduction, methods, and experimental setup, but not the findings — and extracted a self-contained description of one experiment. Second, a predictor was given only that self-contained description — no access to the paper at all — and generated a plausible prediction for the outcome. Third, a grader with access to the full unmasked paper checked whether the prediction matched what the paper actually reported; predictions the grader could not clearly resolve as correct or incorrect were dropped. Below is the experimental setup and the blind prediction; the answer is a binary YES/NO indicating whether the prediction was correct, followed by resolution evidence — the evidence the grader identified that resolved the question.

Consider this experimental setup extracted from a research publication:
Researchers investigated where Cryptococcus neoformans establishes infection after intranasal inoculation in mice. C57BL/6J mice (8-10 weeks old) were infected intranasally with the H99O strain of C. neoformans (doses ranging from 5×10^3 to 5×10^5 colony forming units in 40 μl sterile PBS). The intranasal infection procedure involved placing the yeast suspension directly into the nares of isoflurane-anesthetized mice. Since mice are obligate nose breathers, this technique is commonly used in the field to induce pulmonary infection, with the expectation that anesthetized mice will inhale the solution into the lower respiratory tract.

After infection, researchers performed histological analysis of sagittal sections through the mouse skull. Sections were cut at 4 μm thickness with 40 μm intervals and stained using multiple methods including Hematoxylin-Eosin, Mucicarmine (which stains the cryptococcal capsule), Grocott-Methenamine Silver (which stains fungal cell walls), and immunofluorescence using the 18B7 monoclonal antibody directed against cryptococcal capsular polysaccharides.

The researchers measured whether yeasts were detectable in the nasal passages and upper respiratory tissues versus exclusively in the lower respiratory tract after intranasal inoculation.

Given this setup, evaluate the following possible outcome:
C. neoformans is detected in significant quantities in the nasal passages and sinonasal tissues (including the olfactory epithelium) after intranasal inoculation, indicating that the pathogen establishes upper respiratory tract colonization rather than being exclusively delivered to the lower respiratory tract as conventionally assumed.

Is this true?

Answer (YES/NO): YES